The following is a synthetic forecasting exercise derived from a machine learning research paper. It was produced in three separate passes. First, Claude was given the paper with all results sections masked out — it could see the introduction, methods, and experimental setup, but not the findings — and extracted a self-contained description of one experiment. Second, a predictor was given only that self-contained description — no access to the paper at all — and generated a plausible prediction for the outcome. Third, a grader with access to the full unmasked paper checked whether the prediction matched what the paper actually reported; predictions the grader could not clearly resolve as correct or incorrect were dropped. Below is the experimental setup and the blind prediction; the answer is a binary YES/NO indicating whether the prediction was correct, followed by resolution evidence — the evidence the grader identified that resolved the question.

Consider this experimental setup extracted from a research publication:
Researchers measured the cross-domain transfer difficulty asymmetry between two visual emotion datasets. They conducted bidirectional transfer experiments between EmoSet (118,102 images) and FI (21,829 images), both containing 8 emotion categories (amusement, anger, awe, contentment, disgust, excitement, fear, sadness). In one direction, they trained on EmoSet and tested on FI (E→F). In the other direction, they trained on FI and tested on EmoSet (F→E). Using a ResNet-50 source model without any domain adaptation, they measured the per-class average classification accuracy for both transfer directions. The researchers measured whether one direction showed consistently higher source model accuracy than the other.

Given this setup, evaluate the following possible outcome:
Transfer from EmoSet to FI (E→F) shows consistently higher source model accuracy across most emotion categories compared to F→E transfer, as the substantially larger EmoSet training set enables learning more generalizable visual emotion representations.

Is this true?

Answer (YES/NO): NO